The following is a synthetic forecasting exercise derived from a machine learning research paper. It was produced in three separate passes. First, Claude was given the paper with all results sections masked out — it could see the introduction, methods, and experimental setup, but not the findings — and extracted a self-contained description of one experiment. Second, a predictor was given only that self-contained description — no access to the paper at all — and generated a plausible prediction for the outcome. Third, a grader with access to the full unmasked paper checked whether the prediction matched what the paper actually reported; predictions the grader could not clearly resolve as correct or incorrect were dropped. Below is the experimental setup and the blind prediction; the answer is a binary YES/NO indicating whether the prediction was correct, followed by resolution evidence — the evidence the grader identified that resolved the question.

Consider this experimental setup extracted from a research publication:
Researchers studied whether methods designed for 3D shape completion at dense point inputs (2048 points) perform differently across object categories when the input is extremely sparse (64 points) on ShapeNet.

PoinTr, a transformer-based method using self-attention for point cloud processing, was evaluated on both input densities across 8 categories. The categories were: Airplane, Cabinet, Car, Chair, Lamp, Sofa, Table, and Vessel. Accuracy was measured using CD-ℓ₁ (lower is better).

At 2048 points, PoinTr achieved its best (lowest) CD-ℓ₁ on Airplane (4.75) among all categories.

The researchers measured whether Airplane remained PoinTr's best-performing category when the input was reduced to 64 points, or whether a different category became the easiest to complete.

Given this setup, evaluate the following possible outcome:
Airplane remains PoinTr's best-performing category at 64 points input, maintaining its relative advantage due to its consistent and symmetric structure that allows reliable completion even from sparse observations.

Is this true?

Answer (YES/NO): YES